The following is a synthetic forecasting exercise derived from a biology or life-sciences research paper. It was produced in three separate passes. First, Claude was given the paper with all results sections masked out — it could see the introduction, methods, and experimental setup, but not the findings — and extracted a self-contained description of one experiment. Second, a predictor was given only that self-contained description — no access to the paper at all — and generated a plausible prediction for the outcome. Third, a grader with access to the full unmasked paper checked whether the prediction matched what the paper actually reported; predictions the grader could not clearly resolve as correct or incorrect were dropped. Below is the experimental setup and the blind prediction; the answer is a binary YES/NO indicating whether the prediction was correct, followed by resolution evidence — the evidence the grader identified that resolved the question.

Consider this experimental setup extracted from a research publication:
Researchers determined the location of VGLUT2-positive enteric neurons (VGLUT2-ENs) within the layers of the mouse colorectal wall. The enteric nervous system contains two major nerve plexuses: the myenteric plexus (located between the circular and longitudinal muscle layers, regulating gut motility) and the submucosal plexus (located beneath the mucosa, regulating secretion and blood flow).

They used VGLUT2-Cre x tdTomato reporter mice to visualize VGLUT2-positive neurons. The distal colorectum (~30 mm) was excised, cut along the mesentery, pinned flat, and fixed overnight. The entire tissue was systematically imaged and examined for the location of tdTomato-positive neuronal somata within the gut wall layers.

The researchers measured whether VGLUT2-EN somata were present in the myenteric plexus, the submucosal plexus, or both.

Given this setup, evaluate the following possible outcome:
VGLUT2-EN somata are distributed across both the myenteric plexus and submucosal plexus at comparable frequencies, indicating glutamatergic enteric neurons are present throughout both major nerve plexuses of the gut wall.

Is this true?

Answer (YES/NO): NO